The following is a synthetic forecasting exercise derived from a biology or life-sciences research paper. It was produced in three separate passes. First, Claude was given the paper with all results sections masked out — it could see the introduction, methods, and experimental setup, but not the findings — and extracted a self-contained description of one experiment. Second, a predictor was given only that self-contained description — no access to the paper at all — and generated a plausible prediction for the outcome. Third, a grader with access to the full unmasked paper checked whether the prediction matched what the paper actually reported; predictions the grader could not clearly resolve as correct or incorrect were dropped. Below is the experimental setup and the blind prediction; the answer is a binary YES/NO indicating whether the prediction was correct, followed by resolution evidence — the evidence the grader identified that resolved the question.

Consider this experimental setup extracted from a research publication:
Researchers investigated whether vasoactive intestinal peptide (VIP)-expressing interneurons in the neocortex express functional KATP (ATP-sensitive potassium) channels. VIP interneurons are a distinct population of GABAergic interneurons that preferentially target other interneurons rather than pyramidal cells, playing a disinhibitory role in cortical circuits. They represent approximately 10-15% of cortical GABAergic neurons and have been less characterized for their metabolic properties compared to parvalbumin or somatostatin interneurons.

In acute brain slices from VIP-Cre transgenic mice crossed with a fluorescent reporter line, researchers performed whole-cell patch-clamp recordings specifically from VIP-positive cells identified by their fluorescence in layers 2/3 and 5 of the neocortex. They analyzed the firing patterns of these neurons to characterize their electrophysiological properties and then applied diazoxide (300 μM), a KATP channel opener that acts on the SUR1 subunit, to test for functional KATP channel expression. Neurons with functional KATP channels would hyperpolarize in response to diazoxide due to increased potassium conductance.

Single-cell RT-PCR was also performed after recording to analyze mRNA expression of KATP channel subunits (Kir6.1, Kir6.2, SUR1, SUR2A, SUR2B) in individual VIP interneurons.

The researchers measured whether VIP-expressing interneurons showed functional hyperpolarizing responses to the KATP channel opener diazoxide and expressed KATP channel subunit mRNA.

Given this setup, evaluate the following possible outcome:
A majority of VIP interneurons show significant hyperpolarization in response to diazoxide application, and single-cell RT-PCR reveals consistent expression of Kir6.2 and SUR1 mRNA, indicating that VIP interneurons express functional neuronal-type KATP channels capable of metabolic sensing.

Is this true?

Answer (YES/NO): YES